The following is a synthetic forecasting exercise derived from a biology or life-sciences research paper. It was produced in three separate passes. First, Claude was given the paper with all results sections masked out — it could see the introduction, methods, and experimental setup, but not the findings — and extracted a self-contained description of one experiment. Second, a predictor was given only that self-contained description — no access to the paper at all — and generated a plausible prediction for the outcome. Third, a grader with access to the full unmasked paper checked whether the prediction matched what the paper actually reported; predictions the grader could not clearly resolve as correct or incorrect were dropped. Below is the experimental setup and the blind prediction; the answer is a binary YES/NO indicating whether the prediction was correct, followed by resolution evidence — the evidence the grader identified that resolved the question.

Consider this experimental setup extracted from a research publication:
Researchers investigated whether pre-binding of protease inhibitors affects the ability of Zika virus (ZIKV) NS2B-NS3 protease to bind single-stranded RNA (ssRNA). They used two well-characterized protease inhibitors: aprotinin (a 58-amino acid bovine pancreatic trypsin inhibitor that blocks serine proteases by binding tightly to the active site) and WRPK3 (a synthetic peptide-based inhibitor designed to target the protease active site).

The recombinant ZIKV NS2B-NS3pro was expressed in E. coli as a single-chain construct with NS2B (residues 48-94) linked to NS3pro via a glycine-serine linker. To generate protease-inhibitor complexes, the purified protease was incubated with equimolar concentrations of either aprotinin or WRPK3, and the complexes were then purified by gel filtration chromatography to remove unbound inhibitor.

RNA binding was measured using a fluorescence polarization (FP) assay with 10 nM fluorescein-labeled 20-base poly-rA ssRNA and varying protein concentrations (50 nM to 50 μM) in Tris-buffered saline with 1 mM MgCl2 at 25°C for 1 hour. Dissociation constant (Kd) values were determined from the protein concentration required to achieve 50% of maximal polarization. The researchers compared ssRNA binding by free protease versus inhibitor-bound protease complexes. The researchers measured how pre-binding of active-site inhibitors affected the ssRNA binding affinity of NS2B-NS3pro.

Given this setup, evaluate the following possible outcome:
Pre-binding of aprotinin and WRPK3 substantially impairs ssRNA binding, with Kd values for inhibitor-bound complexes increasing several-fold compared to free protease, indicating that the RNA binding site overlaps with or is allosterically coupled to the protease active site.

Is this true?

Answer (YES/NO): NO